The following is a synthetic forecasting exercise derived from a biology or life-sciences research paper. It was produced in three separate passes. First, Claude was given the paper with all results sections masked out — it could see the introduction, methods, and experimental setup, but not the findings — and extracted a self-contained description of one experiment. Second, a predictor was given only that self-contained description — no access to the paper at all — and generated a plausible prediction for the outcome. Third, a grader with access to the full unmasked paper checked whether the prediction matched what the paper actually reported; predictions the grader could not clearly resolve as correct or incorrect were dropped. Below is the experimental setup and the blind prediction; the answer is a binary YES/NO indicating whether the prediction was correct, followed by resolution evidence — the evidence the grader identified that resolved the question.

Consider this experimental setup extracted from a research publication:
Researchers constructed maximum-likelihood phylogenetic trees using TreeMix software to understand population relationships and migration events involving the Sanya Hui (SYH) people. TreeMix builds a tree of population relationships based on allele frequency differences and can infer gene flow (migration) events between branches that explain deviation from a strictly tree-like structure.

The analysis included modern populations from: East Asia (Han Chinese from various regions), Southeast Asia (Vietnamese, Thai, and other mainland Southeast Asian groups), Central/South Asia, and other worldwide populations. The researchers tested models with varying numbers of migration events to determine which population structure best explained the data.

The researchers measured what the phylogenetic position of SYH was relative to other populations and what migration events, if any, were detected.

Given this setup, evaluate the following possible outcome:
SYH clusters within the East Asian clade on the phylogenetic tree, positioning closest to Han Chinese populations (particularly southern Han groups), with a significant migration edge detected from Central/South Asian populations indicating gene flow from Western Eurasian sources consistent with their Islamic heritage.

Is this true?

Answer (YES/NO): NO